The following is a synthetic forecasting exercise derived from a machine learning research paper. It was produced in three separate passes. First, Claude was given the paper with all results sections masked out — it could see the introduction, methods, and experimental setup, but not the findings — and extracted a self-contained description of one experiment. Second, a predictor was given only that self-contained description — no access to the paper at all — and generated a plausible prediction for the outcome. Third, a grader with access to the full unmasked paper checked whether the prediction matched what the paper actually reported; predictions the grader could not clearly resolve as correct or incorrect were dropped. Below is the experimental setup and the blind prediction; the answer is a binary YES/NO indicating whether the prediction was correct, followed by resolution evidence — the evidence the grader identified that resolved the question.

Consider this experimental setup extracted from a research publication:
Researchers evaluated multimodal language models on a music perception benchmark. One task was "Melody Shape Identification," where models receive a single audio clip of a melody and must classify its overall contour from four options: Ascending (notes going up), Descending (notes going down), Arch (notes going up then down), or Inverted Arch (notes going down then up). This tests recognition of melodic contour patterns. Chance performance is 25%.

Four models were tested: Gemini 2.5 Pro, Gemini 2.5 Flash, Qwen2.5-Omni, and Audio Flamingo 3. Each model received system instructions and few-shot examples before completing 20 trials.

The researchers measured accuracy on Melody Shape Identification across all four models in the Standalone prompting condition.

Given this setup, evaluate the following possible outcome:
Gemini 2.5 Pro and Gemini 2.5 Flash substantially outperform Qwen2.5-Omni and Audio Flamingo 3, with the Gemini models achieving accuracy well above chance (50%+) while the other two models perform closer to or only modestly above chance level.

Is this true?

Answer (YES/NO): YES